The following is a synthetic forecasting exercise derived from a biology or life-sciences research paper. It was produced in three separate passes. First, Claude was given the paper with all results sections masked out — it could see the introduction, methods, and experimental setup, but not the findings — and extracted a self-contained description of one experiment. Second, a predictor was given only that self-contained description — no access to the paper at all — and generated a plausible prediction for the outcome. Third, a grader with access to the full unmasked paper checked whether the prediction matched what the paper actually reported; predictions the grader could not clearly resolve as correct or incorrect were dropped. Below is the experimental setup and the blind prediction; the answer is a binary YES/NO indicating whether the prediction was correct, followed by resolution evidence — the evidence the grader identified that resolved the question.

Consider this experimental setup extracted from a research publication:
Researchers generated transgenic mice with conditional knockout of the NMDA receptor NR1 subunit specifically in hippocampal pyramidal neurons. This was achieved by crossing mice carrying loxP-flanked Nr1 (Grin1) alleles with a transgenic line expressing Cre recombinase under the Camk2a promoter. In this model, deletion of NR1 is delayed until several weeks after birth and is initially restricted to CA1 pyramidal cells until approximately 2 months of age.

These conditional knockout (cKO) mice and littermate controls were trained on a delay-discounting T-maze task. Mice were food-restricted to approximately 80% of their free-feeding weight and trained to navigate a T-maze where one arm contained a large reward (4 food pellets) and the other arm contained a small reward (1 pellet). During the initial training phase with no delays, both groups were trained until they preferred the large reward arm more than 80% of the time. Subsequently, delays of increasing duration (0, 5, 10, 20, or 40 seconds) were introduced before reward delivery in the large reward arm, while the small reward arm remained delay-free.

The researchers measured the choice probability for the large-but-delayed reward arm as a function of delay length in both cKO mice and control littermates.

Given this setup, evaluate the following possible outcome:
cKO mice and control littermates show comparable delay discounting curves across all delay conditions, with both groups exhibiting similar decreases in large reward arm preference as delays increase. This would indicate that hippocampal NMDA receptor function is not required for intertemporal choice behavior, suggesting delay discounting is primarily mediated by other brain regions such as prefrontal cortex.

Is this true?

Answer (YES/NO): NO